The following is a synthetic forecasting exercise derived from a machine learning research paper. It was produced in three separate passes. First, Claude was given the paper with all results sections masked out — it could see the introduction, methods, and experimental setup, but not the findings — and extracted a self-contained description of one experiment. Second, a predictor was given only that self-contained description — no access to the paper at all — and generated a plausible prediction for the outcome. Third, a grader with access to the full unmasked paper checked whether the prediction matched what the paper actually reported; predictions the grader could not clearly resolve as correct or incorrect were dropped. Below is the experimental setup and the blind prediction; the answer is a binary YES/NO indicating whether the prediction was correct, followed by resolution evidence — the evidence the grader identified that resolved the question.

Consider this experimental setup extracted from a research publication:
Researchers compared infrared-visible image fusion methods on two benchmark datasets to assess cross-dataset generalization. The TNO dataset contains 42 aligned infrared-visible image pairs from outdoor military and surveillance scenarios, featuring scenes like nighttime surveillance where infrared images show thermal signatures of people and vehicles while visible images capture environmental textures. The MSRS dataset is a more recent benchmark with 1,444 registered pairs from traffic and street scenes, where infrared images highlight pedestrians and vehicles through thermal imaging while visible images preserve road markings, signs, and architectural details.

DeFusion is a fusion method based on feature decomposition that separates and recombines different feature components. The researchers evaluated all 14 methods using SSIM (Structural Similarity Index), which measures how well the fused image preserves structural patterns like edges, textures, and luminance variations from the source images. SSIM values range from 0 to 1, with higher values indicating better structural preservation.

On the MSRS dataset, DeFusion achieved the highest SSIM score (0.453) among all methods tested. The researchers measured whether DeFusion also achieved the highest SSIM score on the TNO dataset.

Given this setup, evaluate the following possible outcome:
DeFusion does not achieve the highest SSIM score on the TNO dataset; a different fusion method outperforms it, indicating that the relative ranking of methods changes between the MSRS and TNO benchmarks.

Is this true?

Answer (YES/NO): YES